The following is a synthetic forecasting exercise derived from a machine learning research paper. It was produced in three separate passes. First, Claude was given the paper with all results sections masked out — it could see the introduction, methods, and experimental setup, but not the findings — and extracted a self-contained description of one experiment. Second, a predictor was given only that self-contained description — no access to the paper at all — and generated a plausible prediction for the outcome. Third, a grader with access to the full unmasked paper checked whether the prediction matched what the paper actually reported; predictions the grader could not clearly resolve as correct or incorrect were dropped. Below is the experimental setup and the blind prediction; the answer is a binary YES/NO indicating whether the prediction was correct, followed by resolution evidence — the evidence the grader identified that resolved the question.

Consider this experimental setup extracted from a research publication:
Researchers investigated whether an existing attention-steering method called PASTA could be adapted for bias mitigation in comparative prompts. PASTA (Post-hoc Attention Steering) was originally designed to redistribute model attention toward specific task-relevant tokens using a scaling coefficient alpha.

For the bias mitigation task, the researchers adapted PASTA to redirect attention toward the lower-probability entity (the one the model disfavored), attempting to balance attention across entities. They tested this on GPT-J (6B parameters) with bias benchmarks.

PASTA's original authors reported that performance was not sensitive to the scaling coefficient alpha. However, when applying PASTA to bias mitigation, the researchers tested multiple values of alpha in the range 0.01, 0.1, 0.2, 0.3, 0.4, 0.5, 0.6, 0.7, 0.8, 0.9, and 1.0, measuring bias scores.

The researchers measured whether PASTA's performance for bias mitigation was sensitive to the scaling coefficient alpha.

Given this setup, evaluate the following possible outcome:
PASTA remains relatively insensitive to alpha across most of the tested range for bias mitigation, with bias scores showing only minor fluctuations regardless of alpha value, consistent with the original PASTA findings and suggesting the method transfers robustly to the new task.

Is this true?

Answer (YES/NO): NO